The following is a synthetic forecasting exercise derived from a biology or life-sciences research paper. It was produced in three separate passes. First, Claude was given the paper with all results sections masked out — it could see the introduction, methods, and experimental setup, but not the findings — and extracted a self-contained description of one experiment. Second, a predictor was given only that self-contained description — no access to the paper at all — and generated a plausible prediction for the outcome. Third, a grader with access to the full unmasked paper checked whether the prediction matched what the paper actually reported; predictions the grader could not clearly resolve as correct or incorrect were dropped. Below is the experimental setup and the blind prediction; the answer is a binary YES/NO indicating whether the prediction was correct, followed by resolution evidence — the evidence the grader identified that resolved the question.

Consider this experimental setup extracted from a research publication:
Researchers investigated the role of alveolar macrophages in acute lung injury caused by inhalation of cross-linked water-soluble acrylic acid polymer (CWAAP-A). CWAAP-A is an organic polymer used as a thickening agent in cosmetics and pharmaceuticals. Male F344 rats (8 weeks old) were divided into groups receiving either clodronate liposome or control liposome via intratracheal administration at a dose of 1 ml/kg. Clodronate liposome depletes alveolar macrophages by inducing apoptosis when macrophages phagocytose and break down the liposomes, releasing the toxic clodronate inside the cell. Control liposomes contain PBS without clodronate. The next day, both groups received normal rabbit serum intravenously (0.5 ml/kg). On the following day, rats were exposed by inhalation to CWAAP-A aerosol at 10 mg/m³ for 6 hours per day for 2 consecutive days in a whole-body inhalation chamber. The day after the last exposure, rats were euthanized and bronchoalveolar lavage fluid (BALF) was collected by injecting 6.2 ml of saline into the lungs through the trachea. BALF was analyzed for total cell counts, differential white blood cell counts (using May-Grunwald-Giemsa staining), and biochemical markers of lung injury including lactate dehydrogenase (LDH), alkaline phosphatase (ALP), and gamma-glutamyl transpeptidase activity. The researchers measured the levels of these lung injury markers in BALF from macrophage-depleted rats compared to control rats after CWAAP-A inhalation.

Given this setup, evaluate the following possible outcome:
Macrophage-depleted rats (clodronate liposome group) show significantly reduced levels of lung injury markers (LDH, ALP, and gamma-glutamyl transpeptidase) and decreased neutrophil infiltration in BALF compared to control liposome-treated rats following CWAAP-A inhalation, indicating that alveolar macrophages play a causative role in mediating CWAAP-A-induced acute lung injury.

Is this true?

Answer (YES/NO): NO